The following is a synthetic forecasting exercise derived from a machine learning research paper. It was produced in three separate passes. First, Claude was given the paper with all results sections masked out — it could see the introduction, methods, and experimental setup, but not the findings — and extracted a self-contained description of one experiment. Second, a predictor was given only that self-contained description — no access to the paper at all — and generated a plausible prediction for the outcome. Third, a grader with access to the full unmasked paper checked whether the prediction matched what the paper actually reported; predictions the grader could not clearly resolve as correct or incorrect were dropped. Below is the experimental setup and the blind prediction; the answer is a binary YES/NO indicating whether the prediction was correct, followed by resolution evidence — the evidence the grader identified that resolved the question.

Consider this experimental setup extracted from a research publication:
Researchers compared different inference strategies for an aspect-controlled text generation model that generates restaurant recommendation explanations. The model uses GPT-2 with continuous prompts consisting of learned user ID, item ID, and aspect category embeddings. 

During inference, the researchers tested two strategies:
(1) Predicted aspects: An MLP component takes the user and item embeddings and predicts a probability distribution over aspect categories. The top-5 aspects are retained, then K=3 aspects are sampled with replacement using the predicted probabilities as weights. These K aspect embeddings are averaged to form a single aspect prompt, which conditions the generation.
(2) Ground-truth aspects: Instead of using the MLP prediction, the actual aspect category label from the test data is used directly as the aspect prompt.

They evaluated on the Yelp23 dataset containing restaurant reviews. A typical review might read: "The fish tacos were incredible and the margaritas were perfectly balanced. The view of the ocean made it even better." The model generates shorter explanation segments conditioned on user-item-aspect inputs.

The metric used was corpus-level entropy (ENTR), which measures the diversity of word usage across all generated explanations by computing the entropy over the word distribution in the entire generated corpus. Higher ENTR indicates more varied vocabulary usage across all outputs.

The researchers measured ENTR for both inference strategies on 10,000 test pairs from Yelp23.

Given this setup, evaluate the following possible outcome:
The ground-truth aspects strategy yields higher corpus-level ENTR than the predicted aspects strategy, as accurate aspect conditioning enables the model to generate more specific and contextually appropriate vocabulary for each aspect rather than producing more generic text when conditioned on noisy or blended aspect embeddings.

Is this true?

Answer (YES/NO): NO